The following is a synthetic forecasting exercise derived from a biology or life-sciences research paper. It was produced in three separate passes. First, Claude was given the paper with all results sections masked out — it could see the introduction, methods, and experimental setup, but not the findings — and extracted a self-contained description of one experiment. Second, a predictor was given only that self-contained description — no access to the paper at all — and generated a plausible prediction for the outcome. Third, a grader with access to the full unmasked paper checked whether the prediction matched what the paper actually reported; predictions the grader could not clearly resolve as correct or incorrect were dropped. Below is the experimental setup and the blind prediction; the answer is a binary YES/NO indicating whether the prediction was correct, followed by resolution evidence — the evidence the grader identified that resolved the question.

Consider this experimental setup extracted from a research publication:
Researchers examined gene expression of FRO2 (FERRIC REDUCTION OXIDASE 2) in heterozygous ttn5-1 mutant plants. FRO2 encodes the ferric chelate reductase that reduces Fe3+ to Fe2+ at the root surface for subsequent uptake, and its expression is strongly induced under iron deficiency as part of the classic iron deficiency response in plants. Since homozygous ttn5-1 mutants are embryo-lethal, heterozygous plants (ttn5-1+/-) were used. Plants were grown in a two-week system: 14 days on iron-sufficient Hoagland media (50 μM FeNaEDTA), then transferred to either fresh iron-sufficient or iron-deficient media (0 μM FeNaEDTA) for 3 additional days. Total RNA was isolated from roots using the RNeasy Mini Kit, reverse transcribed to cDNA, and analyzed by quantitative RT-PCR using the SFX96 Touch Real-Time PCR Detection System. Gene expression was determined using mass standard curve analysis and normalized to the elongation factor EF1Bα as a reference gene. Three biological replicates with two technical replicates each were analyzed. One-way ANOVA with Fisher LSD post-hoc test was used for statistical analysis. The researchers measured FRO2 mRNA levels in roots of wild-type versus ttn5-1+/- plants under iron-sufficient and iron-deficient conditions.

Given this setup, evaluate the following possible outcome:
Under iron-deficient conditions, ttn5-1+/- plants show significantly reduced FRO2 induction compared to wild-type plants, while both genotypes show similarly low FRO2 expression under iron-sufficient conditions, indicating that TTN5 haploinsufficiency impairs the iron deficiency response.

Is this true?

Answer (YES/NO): NO